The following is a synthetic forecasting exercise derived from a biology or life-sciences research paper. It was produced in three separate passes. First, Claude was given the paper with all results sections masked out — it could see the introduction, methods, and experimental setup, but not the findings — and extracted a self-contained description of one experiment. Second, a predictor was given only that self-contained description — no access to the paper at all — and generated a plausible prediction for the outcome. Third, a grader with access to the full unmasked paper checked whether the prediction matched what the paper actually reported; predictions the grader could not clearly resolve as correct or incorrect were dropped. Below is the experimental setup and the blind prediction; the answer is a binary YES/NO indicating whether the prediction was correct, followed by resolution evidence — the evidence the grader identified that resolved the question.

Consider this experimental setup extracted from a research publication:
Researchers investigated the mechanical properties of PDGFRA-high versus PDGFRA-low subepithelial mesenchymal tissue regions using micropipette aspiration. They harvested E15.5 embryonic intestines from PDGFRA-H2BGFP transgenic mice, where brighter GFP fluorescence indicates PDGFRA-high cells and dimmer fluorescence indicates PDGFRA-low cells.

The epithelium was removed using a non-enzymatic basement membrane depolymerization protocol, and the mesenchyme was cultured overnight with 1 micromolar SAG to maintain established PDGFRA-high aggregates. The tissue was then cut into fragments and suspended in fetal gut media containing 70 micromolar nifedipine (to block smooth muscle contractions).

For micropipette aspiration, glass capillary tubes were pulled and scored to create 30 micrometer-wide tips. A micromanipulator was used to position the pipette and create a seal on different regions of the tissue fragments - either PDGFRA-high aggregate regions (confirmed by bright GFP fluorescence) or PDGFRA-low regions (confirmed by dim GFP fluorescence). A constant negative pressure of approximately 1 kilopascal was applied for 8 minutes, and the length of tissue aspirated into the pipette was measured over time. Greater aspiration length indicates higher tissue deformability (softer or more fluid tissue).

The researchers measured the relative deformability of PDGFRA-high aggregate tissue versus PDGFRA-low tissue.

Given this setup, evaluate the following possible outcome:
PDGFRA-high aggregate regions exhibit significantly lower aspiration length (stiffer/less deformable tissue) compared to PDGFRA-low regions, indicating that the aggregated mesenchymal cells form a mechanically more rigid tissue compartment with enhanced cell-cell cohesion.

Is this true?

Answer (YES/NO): YES